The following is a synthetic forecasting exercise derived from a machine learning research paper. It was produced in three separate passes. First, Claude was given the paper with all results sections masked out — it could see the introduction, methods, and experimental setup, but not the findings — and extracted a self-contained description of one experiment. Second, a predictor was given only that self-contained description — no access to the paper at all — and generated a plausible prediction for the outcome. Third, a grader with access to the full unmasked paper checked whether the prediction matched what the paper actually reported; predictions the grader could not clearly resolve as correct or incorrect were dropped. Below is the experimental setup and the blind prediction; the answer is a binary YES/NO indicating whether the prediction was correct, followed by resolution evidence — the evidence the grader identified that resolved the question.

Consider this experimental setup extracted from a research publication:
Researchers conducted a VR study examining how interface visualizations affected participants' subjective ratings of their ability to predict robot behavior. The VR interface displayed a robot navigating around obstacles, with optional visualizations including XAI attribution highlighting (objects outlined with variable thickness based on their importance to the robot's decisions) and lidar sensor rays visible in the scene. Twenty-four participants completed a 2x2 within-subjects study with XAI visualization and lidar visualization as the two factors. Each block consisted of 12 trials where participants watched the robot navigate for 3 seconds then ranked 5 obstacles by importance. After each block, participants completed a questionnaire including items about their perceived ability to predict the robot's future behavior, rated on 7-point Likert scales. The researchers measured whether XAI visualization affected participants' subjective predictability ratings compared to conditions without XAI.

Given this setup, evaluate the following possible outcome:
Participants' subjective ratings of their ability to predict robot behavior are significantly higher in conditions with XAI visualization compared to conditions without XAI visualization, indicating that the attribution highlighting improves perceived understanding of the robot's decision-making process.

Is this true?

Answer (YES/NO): YES